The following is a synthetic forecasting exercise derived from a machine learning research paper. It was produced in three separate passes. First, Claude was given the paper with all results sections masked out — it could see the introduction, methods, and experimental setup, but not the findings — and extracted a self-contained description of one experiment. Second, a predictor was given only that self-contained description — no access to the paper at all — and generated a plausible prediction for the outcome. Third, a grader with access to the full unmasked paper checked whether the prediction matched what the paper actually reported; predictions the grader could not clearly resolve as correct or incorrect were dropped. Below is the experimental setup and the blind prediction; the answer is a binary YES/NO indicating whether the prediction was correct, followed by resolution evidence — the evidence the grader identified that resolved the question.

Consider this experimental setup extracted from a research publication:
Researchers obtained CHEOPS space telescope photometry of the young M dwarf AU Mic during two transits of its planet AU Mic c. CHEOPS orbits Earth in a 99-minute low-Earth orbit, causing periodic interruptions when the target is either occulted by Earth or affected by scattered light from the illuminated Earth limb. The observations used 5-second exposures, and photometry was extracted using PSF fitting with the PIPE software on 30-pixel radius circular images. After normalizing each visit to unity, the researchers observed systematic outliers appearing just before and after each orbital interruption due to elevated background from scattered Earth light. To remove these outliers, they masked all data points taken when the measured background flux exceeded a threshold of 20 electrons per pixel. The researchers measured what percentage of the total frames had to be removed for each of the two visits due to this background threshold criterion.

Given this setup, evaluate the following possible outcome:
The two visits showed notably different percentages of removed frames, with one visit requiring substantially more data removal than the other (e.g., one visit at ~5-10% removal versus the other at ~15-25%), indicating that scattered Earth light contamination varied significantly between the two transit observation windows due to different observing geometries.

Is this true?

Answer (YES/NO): NO